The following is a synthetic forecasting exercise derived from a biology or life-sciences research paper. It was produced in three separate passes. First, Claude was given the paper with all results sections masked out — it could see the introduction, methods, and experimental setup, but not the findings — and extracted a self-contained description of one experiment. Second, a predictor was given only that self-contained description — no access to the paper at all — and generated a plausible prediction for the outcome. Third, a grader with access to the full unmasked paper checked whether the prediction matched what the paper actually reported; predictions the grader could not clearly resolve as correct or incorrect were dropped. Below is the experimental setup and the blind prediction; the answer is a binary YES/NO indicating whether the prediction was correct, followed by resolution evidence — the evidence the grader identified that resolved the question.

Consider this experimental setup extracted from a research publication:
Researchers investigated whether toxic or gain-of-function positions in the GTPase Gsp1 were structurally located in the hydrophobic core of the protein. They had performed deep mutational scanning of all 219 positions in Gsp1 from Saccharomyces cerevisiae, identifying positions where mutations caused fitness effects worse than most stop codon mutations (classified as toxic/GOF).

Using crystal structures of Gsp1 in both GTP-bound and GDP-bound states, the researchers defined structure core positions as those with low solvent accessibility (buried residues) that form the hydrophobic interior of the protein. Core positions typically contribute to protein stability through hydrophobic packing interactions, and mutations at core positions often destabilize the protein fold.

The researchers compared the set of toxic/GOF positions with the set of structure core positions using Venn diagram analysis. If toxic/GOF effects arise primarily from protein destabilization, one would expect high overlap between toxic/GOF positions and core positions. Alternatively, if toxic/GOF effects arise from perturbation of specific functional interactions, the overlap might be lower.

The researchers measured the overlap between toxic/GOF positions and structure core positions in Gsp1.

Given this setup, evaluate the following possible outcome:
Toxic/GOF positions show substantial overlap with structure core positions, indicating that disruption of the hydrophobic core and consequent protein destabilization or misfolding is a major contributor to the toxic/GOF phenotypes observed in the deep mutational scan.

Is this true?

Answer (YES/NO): NO